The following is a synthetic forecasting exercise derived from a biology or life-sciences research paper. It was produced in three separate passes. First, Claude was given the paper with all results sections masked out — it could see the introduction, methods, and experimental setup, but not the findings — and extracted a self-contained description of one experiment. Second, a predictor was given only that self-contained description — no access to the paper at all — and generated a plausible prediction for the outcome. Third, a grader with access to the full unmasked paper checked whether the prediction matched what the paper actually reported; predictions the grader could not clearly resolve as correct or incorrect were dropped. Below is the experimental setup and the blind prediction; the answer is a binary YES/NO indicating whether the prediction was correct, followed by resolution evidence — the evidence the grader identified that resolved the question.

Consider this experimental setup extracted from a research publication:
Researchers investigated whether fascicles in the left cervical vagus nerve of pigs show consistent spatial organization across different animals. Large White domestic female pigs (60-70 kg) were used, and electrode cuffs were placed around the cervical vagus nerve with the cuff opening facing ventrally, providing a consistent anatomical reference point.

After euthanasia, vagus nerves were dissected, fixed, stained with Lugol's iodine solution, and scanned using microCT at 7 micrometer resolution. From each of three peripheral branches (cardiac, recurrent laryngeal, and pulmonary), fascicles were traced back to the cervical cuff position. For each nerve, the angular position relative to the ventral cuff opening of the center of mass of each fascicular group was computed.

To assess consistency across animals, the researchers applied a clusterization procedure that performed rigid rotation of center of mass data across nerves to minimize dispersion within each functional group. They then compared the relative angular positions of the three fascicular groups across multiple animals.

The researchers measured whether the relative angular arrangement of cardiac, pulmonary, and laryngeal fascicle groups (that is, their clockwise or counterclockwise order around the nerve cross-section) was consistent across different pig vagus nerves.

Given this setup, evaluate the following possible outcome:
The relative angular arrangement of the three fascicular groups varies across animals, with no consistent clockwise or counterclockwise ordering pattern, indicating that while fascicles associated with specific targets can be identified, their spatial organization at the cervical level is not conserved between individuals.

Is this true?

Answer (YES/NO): NO